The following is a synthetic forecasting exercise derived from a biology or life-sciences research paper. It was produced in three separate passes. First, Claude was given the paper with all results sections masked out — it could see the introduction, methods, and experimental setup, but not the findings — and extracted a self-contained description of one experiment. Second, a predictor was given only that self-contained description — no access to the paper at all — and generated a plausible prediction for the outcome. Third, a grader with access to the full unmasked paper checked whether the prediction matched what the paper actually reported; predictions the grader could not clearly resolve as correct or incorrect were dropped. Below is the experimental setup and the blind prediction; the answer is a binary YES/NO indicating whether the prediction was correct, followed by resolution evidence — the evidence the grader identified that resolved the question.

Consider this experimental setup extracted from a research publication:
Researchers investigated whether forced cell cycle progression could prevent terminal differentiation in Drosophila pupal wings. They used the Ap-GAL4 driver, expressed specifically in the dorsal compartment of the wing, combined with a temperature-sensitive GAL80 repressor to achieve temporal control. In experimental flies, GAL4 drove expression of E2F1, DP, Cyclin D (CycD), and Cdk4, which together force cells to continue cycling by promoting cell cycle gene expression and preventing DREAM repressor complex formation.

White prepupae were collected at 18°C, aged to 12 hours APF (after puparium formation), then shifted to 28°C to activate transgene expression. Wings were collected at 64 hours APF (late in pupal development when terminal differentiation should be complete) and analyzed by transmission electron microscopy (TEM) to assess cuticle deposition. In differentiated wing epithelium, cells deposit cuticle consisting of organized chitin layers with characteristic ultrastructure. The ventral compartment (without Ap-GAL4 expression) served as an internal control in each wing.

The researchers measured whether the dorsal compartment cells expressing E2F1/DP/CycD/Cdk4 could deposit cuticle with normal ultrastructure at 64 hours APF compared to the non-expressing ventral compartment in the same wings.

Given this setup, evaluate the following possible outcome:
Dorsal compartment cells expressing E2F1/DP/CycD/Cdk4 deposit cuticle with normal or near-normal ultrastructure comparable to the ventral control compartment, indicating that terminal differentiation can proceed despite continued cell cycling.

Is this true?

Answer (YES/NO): NO